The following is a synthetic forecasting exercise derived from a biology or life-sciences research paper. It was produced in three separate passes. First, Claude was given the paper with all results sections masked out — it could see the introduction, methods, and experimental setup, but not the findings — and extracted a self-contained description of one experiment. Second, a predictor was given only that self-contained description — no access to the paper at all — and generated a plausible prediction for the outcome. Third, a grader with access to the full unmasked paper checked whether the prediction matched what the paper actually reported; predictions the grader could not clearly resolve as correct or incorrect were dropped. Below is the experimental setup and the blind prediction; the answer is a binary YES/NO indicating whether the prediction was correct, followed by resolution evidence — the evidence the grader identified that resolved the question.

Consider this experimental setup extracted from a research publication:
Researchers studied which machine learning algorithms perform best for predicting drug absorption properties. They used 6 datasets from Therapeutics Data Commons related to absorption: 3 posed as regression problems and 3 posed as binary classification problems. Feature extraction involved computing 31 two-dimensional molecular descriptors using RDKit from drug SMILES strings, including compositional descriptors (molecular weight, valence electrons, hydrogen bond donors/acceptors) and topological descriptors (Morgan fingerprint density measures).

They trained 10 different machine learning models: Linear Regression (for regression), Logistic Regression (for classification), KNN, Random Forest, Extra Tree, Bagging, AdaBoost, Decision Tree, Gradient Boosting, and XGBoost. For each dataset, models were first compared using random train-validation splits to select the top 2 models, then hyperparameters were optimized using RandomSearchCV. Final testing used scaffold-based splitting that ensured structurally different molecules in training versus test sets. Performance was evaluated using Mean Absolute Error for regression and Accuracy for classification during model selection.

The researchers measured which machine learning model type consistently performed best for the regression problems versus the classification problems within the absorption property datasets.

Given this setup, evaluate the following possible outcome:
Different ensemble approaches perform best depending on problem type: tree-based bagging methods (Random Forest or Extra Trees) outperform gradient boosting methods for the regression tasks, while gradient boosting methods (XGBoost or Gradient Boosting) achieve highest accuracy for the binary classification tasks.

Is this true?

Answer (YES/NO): NO